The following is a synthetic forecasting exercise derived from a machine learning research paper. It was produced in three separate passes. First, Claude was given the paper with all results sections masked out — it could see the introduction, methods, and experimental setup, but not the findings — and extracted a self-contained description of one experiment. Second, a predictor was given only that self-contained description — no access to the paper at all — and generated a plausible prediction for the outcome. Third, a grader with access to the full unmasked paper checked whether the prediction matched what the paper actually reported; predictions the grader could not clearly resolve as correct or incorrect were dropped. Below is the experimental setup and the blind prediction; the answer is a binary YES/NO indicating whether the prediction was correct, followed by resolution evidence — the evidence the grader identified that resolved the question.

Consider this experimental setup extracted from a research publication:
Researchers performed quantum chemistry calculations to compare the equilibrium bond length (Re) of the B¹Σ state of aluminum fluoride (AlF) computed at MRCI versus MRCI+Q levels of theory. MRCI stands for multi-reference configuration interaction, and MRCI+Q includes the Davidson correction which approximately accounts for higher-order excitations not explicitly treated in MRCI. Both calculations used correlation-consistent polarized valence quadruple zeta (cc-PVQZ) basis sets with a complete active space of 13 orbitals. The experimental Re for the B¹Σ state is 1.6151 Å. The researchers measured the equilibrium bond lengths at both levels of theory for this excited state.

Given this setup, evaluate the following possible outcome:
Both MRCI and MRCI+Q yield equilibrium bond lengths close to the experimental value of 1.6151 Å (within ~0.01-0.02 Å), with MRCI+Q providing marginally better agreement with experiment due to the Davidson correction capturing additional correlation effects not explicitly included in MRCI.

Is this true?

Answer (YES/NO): NO